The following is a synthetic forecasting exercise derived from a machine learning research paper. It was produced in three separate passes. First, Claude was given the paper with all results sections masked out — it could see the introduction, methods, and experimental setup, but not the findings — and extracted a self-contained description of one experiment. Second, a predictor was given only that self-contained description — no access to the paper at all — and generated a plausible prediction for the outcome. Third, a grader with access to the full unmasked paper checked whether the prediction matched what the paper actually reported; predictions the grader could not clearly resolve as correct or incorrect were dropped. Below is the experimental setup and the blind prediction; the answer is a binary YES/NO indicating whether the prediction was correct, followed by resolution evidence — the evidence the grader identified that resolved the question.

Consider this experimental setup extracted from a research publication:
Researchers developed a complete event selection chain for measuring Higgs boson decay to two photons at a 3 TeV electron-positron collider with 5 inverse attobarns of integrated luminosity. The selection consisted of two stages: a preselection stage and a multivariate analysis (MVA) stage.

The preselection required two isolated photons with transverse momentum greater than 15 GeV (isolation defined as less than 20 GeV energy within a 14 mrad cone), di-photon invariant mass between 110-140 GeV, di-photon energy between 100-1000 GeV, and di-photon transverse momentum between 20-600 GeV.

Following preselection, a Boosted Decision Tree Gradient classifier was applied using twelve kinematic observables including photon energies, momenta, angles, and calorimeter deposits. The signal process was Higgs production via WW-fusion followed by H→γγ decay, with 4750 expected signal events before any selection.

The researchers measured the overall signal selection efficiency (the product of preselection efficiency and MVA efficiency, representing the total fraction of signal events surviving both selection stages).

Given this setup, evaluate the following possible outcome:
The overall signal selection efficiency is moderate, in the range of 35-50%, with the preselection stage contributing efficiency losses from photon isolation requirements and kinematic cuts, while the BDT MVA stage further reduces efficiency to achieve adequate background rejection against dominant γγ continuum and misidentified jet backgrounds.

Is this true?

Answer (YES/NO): YES